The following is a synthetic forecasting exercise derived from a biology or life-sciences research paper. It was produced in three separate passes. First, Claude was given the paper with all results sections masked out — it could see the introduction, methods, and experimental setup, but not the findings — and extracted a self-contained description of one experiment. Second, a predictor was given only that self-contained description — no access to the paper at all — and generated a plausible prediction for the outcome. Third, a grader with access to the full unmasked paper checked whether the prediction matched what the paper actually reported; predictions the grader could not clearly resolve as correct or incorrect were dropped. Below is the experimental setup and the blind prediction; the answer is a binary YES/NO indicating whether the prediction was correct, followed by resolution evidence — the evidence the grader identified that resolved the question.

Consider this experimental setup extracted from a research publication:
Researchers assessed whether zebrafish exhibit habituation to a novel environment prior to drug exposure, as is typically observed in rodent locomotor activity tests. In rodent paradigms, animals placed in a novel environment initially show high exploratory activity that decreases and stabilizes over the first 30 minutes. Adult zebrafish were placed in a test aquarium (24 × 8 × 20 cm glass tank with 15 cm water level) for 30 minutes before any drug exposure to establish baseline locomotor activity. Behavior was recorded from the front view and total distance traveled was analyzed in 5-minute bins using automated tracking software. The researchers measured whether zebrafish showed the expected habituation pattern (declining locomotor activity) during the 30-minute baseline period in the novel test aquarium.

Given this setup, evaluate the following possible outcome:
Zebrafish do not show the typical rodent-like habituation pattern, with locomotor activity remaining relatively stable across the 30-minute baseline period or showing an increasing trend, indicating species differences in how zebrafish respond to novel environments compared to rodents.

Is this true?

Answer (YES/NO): YES